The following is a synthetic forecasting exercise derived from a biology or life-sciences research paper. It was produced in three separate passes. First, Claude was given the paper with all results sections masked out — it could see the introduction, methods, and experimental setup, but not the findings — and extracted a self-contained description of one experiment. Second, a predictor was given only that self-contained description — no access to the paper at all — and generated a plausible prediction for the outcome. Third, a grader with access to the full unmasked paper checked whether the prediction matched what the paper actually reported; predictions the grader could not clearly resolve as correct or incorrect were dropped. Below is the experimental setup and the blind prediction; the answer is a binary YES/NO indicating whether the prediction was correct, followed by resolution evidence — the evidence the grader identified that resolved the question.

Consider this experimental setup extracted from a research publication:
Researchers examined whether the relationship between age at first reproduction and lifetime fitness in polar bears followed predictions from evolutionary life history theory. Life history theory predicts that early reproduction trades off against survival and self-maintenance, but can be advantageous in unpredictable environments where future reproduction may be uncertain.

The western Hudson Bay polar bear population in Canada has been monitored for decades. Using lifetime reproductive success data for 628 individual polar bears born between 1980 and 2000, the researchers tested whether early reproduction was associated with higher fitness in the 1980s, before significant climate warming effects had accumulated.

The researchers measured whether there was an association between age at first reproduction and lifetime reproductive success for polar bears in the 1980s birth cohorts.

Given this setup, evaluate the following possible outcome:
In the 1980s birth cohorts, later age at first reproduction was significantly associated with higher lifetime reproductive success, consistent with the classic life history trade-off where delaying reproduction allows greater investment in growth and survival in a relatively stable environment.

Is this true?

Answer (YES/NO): NO